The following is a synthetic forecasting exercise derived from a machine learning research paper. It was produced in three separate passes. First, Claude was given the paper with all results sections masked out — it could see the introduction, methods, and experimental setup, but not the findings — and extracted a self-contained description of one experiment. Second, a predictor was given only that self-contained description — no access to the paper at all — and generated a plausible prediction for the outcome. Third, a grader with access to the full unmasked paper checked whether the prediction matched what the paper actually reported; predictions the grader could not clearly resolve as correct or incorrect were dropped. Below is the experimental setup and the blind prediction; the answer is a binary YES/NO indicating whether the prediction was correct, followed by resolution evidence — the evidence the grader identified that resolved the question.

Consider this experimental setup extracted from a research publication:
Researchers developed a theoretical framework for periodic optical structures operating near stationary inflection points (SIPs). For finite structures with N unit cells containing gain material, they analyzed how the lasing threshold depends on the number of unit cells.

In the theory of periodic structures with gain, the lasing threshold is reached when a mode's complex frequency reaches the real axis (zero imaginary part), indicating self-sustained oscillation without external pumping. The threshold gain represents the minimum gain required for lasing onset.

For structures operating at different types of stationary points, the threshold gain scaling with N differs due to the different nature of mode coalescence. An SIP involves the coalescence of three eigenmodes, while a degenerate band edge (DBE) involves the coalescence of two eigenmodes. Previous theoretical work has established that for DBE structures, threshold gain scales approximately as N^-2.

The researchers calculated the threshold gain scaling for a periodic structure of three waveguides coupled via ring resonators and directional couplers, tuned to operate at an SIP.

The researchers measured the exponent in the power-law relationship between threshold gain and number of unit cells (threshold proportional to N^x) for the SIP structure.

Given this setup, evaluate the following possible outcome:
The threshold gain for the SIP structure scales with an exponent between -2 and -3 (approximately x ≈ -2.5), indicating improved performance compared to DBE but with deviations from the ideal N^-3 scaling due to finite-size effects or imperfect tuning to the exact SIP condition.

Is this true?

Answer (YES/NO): NO